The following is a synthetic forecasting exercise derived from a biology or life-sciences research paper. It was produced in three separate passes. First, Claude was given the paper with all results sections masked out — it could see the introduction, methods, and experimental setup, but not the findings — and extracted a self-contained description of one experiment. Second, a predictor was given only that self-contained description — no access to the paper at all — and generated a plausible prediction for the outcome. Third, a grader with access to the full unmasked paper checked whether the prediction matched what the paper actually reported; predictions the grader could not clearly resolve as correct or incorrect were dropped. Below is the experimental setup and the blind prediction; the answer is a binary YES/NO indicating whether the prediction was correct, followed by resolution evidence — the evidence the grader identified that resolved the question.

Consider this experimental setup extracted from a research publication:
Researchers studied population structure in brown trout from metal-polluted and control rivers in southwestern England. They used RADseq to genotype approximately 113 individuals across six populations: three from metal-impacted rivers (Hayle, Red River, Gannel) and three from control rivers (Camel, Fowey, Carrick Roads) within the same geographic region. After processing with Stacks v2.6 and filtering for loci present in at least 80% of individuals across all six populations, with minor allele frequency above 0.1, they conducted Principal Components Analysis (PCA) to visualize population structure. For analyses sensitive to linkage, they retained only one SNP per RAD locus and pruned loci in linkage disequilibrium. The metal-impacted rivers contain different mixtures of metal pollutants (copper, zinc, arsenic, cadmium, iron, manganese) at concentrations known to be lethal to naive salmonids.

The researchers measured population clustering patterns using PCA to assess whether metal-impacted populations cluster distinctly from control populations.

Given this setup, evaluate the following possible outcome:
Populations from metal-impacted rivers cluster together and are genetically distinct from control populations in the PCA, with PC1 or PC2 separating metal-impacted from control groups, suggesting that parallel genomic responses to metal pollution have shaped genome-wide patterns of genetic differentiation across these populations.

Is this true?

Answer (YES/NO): NO